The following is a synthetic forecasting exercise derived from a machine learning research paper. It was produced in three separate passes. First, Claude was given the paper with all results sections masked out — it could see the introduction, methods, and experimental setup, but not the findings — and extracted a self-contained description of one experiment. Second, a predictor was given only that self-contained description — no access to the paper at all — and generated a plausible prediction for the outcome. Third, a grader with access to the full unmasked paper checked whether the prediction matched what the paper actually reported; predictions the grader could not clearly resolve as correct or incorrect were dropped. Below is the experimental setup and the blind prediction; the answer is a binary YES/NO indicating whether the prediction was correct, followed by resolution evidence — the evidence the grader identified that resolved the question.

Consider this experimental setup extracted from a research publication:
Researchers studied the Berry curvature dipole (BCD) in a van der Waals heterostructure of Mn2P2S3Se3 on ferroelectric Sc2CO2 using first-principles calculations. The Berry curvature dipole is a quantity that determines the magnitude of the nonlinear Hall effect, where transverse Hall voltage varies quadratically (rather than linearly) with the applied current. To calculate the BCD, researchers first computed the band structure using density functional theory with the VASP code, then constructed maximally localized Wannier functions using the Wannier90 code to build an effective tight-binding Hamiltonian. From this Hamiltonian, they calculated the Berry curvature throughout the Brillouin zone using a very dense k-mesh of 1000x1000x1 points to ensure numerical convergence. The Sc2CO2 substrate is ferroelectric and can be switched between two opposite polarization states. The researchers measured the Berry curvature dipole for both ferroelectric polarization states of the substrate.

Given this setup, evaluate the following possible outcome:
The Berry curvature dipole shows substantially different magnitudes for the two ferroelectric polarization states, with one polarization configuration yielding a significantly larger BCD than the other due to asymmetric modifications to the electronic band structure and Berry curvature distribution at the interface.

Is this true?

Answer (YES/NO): YES